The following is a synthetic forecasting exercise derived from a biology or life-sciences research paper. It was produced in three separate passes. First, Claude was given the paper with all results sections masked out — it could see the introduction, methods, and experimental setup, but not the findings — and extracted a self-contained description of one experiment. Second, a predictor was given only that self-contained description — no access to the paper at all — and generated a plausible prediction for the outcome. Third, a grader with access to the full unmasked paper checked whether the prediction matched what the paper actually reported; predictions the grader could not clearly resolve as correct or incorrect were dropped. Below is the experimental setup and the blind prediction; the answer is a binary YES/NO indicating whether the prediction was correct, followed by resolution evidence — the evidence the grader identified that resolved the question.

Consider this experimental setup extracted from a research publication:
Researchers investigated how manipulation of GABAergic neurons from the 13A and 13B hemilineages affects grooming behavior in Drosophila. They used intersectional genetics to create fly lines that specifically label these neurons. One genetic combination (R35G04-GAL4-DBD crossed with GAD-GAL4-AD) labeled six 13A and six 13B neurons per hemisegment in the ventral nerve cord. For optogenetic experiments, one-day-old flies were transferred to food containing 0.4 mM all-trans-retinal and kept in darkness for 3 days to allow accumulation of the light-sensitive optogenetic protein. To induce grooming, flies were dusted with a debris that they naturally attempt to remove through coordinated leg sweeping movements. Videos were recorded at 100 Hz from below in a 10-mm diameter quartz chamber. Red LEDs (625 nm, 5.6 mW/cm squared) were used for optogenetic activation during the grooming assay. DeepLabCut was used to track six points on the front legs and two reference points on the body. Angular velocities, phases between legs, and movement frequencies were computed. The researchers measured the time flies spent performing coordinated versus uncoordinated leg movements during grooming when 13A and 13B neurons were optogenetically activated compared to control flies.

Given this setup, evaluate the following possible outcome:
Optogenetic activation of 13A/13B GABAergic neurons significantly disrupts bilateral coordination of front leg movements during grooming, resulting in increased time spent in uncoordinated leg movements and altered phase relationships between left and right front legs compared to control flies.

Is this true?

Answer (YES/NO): NO